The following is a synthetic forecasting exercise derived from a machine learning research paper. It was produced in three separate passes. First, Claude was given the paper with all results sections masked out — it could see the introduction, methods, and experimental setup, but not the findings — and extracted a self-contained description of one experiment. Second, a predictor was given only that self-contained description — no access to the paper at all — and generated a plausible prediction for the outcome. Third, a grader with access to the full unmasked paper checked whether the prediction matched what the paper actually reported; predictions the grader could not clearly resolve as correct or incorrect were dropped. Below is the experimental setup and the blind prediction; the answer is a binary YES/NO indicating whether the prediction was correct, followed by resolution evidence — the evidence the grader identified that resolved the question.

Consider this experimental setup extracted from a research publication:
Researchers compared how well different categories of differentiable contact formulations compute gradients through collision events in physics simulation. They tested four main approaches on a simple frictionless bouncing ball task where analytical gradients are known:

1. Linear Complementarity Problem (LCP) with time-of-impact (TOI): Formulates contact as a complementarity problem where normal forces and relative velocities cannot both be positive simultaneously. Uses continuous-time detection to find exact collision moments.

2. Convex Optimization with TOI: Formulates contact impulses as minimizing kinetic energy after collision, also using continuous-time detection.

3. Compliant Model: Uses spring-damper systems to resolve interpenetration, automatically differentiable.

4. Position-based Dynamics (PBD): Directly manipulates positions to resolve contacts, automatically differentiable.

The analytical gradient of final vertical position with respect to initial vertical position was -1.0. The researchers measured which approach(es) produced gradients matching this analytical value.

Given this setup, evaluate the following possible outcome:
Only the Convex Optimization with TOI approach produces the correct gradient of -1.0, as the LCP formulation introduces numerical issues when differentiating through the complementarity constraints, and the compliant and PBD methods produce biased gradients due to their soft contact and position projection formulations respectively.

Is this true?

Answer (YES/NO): NO